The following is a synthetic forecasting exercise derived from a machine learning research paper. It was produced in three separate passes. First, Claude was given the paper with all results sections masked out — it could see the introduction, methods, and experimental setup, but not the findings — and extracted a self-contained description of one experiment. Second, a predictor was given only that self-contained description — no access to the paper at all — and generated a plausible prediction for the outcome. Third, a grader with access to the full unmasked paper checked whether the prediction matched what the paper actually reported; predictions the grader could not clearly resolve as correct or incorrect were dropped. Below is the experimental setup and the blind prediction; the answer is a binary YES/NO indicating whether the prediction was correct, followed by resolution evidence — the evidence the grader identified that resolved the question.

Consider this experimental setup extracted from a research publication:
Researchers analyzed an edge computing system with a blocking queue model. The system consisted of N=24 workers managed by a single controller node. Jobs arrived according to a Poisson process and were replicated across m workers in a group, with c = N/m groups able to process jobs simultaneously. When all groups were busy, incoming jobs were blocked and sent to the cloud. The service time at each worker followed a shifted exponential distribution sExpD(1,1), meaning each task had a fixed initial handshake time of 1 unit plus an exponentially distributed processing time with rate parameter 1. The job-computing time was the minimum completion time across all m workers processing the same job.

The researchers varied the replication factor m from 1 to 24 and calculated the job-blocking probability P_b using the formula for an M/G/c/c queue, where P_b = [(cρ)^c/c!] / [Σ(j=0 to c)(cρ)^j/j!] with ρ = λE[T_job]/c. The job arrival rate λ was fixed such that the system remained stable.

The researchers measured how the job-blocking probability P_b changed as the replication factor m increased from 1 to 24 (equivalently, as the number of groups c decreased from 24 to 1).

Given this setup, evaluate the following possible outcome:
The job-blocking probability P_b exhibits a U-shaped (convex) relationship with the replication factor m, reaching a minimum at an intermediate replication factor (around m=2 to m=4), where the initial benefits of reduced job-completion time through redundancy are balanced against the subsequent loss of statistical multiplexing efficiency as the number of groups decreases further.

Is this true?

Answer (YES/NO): NO